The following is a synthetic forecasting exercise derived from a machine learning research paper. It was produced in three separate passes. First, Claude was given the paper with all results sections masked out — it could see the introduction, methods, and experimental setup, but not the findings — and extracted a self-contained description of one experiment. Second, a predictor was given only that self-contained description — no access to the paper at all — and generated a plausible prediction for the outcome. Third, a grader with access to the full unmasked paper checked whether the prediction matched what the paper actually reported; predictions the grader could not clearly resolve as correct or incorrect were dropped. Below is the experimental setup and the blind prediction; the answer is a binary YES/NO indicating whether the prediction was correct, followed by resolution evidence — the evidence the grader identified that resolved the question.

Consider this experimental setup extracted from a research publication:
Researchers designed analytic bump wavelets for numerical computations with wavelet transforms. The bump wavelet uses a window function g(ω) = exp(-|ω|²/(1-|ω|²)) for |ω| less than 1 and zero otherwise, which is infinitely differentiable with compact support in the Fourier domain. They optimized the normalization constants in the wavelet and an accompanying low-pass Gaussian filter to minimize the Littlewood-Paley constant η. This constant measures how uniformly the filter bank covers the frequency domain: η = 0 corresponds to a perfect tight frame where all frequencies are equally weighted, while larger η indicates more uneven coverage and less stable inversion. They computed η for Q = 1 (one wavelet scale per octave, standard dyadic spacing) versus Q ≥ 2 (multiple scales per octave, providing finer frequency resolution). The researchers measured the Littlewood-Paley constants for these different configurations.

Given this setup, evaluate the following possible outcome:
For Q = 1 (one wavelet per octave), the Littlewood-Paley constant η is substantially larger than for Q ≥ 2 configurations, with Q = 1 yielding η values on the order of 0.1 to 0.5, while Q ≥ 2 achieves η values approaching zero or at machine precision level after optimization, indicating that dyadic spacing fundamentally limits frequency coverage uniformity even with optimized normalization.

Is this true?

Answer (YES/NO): NO